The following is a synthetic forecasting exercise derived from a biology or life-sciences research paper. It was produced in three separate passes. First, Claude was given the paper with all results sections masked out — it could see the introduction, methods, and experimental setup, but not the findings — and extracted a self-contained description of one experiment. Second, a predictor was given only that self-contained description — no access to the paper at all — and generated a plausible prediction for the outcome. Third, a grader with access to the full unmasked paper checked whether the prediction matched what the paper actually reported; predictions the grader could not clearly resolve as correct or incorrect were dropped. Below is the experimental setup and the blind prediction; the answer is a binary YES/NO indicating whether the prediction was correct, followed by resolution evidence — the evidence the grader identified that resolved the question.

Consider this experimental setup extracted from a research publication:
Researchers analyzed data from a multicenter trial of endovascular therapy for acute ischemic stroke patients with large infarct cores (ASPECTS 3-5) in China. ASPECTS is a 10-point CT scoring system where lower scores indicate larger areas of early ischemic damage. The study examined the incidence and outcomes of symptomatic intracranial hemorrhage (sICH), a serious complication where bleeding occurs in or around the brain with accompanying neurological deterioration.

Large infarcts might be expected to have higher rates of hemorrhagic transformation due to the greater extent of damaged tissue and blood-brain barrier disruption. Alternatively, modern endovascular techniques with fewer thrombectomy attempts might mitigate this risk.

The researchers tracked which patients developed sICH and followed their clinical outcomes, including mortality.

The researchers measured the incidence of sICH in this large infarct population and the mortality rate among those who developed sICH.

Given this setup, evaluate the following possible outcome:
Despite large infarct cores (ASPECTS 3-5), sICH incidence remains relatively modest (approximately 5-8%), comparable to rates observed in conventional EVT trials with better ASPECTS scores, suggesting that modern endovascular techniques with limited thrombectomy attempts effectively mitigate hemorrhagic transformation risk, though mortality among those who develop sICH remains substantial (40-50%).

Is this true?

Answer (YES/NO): NO